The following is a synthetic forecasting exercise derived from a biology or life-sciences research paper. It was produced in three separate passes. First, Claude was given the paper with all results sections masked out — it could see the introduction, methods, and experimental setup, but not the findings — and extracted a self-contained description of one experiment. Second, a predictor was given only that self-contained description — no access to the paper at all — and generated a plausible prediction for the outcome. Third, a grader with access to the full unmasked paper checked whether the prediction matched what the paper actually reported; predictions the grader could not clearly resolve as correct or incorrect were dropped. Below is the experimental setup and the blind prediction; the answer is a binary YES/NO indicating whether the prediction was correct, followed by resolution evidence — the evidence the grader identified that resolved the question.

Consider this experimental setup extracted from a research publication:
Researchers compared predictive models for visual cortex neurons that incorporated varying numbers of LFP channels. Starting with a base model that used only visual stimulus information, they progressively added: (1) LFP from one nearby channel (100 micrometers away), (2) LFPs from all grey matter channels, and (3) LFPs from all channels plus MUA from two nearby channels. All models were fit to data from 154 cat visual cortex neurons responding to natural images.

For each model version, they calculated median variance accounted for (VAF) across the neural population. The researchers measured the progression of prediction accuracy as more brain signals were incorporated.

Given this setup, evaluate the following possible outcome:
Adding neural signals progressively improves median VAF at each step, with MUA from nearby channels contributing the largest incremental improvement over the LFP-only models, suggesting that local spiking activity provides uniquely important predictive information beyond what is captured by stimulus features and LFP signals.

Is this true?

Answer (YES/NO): NO